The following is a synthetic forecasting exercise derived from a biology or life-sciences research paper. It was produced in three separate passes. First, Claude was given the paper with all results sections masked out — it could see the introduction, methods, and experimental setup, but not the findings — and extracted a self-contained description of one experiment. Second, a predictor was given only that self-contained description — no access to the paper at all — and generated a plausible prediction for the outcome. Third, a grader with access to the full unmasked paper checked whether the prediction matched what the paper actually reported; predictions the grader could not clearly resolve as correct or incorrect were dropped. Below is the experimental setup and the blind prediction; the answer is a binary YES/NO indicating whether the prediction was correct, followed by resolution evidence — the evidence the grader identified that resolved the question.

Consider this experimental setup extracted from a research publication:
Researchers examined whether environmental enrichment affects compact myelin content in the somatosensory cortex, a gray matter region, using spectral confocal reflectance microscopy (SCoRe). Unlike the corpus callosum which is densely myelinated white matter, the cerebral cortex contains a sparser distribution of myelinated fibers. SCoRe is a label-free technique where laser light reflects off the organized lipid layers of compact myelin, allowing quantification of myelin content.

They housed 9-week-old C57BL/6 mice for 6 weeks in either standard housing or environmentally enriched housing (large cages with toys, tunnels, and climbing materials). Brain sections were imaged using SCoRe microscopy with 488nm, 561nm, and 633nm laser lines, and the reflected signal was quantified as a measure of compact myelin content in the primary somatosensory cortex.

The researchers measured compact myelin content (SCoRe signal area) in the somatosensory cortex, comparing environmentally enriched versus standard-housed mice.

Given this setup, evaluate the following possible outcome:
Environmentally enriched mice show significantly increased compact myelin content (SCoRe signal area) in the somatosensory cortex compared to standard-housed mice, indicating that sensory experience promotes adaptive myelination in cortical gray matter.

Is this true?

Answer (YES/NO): NO